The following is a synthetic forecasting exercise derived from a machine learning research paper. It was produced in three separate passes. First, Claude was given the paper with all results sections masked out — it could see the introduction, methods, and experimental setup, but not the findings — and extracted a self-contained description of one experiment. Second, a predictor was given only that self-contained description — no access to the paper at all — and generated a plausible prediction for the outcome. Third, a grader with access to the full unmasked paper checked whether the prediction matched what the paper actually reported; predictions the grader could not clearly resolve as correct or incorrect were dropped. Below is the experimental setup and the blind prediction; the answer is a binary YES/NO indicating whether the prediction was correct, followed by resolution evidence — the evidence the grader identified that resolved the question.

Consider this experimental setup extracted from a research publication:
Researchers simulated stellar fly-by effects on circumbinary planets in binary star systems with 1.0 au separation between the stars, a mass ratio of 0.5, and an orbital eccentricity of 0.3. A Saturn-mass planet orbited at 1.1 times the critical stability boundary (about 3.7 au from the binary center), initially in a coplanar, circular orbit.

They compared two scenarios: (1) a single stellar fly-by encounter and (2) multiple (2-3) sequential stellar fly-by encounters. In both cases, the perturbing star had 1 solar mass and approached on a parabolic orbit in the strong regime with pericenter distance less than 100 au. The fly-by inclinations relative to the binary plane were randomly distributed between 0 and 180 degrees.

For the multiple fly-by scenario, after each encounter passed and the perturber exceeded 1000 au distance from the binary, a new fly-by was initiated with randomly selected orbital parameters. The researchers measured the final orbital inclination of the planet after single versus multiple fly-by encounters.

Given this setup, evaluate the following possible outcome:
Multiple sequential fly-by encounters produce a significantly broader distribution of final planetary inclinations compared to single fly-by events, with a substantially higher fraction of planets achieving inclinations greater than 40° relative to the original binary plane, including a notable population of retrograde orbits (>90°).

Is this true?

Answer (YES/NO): NO